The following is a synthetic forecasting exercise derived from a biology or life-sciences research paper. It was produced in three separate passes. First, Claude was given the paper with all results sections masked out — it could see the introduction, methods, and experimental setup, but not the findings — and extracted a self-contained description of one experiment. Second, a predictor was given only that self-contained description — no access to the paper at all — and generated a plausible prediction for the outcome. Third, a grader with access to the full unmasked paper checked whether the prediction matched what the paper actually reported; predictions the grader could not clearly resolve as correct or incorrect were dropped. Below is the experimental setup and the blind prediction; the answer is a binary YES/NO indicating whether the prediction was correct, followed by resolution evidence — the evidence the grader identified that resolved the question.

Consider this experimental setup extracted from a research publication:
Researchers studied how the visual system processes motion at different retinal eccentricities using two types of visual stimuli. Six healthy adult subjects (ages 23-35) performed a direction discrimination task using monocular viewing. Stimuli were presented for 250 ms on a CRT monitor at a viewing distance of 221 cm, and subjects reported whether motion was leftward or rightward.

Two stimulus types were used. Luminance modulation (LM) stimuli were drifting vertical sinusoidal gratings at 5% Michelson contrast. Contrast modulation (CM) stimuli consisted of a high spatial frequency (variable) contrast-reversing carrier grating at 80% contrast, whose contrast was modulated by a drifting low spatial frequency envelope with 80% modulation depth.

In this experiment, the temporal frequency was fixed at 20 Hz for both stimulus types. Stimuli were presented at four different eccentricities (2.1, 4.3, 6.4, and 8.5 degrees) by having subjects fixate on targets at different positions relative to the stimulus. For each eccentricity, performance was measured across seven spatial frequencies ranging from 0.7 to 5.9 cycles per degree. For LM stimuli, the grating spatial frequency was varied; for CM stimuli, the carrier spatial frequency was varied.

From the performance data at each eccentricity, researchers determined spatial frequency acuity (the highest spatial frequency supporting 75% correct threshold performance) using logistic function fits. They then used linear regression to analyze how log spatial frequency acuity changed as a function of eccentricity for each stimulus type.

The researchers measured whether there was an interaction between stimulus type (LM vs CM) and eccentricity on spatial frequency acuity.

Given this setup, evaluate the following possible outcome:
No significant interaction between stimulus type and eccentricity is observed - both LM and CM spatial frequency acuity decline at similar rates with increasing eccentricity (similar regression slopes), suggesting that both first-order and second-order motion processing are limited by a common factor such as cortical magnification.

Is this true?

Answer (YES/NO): NO